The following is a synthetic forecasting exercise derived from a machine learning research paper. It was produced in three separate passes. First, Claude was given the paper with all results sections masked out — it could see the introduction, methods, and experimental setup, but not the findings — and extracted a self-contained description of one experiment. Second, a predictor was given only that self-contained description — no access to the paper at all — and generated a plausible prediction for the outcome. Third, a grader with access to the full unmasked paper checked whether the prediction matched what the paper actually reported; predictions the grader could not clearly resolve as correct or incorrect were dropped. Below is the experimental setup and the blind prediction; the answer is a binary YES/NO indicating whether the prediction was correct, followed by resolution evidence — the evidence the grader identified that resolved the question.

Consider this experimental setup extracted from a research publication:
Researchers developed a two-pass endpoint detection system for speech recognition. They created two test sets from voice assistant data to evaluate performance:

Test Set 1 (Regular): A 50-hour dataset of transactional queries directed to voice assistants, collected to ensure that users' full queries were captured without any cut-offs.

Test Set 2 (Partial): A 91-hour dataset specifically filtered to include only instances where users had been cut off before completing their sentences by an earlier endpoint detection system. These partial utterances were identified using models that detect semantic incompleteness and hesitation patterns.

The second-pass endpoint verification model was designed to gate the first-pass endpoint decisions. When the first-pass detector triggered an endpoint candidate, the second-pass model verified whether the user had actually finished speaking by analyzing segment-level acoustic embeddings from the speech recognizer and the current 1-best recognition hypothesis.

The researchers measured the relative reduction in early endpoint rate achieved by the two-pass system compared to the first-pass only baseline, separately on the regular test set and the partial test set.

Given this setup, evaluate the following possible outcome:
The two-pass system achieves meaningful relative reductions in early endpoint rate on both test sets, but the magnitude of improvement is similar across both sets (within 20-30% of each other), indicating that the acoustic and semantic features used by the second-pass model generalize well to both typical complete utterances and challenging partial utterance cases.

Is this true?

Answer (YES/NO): NO